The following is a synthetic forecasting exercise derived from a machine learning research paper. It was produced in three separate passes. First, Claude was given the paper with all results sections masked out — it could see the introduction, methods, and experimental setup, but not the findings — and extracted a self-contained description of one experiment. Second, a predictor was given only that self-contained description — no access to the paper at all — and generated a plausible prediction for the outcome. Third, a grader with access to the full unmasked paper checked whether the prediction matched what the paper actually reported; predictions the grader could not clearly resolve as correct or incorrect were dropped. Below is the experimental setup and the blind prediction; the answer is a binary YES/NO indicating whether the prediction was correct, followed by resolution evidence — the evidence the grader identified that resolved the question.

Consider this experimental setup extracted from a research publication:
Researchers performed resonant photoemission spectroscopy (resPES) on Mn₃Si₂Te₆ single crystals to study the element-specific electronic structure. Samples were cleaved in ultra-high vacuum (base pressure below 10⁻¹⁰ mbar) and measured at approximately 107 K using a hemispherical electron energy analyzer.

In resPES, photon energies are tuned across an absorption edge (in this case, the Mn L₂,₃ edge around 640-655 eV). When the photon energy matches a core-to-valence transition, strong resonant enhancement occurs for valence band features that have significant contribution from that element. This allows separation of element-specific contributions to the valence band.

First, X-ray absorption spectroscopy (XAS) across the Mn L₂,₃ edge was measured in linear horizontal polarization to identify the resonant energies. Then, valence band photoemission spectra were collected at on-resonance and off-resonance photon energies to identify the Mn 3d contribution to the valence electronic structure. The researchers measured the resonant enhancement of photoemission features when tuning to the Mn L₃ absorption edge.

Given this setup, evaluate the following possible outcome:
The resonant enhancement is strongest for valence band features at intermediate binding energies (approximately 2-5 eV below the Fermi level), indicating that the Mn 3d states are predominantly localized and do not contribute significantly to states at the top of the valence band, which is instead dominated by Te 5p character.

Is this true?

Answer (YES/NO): NO